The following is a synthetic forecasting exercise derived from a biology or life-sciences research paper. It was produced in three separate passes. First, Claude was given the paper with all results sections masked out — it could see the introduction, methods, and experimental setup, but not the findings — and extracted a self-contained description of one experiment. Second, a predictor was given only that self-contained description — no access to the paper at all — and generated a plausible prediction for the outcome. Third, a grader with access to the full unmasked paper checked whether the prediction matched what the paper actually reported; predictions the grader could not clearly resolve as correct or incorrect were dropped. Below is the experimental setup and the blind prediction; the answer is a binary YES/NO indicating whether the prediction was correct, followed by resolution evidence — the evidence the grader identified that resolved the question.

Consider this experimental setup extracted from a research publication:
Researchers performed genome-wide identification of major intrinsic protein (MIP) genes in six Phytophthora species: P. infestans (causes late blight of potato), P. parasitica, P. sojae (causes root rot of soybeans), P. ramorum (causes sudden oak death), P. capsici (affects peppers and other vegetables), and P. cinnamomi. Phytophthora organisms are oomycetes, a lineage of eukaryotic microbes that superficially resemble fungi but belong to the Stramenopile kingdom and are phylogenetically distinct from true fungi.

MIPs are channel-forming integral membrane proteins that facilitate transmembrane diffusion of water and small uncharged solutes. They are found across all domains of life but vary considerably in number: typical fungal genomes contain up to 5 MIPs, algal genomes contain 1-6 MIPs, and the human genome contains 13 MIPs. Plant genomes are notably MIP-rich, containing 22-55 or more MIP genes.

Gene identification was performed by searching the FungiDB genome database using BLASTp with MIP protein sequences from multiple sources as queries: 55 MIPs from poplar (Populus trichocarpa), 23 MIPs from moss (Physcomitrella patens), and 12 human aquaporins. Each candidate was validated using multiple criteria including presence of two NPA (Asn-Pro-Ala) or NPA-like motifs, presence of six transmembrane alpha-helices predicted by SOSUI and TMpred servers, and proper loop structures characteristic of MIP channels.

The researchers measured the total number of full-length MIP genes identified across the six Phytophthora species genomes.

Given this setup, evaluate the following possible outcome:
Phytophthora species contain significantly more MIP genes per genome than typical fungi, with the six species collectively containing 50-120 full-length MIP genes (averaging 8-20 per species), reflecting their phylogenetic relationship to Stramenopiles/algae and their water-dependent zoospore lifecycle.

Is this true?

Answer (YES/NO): NO